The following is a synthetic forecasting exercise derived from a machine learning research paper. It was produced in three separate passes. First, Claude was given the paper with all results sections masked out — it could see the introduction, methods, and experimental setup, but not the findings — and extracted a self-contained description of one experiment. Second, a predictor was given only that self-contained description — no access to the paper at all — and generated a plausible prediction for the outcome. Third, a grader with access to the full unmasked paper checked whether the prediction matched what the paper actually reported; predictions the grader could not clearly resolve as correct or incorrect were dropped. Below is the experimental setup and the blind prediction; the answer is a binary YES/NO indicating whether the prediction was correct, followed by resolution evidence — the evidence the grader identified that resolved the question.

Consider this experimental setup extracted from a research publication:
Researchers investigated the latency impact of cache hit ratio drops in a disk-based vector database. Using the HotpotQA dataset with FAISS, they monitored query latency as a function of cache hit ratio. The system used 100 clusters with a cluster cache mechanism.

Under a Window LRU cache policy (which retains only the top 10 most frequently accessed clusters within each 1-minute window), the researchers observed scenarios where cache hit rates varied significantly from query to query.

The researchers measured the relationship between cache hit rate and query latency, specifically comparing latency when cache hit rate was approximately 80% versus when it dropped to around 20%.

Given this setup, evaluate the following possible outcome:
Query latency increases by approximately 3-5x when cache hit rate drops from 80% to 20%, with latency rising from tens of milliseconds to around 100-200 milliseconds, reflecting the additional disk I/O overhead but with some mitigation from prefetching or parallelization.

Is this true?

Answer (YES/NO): NO